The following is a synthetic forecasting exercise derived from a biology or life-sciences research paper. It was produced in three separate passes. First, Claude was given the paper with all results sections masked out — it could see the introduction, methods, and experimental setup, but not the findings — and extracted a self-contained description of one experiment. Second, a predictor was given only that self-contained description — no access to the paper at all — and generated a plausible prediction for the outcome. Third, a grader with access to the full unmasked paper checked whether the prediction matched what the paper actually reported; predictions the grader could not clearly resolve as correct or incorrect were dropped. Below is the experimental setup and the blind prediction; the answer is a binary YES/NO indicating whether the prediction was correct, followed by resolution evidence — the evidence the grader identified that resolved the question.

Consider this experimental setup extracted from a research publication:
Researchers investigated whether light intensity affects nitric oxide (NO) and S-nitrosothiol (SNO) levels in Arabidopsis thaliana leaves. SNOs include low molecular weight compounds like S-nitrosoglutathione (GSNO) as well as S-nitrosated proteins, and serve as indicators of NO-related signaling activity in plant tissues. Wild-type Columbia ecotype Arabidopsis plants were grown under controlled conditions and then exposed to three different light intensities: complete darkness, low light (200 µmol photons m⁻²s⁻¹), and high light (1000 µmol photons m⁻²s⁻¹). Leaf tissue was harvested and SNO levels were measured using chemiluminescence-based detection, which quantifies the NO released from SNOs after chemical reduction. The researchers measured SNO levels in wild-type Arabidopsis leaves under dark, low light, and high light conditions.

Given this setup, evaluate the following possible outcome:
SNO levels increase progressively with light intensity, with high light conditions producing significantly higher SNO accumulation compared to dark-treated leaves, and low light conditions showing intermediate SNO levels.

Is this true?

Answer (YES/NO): NO